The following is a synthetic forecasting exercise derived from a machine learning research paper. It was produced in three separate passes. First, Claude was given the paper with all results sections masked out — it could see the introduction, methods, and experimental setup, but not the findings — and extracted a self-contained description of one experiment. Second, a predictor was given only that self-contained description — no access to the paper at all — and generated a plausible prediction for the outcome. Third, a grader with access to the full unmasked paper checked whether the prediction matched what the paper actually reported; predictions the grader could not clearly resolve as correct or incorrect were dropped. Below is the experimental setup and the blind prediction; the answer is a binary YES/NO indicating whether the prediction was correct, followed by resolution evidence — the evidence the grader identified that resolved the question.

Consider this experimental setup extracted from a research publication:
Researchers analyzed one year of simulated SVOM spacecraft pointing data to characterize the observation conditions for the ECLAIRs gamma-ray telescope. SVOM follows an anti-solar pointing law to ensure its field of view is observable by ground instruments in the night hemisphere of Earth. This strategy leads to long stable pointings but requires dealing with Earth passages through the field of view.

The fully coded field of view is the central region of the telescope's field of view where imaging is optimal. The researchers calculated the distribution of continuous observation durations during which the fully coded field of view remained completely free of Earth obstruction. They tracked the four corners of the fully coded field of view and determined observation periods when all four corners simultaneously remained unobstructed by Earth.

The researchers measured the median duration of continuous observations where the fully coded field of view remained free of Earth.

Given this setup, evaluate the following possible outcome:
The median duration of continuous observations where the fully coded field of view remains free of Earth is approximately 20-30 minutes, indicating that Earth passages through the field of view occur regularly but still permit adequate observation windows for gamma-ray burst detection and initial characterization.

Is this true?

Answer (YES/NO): NO